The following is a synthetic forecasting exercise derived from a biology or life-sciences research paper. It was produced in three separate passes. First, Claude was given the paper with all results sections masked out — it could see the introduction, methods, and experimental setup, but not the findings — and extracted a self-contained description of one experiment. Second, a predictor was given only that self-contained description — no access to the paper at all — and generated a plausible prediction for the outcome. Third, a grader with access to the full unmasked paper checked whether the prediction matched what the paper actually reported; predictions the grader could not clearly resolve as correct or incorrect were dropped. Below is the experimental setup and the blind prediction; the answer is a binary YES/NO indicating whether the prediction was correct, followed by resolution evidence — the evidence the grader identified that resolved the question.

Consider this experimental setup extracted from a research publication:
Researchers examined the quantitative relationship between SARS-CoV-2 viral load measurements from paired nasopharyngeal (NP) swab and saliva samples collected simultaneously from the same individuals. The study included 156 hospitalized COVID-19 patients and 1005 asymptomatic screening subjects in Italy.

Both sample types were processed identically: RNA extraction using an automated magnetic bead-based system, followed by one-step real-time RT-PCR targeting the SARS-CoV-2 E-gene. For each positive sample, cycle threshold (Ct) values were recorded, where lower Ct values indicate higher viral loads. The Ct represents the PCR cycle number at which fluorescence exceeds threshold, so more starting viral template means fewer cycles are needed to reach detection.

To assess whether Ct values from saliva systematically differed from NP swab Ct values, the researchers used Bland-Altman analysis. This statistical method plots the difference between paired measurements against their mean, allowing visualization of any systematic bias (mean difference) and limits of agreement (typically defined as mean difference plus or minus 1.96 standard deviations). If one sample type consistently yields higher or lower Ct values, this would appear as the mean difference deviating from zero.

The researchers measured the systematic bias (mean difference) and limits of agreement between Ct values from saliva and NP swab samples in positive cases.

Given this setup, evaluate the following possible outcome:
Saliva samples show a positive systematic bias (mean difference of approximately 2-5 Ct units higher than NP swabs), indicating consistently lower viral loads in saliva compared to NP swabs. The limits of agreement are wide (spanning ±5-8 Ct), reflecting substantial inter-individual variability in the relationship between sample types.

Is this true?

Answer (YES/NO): NO